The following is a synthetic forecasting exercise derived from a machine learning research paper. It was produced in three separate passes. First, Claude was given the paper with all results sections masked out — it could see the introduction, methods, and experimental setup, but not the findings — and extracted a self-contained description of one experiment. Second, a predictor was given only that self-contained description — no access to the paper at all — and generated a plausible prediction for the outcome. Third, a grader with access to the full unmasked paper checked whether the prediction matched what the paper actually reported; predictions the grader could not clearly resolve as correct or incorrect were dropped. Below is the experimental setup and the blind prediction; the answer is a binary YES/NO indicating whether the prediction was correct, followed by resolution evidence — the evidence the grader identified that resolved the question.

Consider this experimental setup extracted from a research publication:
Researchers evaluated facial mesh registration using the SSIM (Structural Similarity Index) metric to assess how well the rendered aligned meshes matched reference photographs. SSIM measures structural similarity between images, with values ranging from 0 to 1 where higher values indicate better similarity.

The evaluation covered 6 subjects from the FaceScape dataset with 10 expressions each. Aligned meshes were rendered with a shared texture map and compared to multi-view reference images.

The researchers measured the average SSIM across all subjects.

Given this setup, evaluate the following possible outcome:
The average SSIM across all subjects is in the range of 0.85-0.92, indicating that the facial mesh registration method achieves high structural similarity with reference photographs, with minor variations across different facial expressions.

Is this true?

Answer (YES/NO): NO